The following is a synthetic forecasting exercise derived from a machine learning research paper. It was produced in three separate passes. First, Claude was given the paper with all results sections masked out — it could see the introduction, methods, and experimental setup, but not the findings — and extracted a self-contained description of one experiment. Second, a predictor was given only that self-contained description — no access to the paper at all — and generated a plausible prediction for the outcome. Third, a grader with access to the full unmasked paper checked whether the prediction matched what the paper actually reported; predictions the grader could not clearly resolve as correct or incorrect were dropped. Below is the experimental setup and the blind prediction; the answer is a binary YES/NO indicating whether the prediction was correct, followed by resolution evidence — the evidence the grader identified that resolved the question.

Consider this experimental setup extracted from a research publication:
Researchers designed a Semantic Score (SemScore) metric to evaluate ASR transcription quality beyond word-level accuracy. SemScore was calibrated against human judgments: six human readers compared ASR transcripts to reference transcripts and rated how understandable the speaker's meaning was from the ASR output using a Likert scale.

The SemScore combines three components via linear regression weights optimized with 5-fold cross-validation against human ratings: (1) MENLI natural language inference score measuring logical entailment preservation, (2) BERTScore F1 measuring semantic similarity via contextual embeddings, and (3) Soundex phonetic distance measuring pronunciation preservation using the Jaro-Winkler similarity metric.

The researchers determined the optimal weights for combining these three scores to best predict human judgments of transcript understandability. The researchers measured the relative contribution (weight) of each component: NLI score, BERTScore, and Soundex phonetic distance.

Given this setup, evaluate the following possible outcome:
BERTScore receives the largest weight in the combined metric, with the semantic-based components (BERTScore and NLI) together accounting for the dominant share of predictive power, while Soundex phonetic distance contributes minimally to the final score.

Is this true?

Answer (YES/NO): NO